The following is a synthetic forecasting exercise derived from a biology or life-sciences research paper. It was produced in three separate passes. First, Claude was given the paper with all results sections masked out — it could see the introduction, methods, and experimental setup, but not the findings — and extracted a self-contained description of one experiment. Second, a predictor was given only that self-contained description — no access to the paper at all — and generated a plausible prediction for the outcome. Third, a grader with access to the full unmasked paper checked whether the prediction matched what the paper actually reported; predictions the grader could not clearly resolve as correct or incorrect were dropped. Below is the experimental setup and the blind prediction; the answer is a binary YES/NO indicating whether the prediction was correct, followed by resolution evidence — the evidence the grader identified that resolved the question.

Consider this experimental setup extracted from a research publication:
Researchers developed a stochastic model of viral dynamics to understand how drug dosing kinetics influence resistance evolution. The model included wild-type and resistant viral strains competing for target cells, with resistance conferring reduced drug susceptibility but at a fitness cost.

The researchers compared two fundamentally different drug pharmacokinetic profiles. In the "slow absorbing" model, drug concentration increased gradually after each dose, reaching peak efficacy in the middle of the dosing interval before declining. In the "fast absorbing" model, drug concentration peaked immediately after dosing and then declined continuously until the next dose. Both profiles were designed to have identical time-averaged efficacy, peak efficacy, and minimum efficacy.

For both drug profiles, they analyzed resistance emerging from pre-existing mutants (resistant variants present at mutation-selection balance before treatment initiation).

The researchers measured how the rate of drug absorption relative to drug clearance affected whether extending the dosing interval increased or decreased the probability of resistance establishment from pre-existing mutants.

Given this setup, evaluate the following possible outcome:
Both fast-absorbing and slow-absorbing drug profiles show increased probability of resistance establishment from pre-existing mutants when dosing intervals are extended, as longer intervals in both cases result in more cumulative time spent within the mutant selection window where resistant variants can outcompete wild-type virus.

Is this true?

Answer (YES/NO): NO